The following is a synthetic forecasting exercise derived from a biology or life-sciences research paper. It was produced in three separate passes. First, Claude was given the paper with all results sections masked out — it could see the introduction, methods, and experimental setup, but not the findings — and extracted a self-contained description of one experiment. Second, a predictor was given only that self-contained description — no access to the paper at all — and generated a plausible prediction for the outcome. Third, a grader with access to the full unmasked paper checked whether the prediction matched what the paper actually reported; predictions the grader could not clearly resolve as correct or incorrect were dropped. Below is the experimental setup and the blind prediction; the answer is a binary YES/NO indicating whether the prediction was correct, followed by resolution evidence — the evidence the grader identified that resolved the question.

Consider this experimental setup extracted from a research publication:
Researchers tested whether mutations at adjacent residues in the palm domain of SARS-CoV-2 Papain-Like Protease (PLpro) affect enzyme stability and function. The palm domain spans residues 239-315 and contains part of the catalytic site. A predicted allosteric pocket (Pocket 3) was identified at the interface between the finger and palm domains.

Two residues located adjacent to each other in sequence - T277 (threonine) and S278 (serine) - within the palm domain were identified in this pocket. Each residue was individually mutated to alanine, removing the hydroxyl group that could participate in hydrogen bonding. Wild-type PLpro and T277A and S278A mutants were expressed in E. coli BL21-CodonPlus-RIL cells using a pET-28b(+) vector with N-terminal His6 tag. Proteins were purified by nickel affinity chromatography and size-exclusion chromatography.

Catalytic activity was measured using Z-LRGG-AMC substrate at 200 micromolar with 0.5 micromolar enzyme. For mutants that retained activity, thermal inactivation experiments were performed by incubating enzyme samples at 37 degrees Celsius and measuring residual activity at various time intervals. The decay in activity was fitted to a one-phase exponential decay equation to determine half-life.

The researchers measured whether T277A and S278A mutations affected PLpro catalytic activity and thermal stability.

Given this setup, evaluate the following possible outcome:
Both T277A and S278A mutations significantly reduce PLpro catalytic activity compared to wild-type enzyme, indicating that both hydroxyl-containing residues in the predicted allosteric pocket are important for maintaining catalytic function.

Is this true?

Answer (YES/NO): YES